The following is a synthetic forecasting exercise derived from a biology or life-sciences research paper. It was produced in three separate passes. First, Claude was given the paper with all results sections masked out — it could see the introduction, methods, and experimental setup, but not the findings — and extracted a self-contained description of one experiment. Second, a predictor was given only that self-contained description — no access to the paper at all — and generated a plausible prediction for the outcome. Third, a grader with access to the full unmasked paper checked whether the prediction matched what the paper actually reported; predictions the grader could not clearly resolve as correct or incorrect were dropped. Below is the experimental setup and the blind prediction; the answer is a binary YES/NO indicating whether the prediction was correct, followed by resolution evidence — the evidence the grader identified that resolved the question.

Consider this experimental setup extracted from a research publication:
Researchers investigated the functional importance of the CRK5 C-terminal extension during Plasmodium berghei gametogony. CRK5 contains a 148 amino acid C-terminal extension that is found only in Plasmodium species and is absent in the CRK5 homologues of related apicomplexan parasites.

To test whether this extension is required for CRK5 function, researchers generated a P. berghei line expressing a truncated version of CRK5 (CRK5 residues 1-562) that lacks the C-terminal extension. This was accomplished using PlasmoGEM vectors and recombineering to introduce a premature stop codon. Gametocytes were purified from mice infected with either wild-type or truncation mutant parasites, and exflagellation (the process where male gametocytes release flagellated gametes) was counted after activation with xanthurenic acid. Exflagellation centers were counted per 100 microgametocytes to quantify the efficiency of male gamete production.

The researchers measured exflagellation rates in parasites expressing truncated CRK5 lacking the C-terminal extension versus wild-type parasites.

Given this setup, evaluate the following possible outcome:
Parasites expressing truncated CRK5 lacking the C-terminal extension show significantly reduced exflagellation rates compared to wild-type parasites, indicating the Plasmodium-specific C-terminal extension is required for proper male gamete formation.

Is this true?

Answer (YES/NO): YES